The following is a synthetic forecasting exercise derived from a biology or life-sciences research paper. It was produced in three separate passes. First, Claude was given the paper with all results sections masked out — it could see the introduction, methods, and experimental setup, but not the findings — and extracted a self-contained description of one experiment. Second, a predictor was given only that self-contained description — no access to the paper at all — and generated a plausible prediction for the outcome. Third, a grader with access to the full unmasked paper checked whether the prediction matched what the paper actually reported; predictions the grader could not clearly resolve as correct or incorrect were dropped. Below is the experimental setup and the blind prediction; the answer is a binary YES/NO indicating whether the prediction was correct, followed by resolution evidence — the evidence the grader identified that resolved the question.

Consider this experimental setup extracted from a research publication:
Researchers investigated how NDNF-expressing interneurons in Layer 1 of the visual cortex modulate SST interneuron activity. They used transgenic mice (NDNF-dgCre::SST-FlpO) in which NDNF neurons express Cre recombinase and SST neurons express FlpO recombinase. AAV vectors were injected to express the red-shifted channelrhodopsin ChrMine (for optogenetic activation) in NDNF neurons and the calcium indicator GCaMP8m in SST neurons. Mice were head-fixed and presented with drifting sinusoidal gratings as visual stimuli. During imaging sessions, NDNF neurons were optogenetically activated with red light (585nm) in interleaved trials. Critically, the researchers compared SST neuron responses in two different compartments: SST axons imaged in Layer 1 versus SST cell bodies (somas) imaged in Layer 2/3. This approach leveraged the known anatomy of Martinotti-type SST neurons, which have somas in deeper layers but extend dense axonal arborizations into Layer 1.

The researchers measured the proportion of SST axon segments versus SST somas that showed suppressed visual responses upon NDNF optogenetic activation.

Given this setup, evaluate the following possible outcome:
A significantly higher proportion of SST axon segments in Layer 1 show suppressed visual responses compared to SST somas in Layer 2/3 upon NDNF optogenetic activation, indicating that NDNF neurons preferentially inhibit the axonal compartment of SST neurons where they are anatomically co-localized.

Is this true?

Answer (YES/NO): YES